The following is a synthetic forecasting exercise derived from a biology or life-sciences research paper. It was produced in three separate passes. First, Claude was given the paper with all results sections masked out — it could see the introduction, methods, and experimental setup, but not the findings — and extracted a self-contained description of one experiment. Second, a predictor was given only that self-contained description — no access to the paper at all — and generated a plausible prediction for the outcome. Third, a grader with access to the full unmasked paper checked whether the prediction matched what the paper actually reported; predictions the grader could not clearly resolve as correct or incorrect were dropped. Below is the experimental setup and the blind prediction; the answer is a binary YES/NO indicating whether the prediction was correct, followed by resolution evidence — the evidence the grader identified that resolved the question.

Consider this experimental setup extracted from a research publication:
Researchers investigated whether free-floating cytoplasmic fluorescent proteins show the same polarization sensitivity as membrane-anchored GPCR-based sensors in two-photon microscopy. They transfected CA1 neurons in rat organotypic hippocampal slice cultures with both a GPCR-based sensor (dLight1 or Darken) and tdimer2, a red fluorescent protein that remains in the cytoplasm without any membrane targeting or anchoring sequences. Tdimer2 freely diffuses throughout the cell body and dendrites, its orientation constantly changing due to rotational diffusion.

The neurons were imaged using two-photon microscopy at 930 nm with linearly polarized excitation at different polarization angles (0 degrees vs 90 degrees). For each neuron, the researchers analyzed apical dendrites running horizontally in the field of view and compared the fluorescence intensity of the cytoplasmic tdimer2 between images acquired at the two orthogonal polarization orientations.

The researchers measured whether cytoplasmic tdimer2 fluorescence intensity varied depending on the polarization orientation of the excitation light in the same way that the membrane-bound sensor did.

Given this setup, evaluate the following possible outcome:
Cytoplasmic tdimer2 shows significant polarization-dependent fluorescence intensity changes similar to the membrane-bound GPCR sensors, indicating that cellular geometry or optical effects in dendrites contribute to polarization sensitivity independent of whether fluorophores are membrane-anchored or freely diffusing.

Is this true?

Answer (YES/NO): NO